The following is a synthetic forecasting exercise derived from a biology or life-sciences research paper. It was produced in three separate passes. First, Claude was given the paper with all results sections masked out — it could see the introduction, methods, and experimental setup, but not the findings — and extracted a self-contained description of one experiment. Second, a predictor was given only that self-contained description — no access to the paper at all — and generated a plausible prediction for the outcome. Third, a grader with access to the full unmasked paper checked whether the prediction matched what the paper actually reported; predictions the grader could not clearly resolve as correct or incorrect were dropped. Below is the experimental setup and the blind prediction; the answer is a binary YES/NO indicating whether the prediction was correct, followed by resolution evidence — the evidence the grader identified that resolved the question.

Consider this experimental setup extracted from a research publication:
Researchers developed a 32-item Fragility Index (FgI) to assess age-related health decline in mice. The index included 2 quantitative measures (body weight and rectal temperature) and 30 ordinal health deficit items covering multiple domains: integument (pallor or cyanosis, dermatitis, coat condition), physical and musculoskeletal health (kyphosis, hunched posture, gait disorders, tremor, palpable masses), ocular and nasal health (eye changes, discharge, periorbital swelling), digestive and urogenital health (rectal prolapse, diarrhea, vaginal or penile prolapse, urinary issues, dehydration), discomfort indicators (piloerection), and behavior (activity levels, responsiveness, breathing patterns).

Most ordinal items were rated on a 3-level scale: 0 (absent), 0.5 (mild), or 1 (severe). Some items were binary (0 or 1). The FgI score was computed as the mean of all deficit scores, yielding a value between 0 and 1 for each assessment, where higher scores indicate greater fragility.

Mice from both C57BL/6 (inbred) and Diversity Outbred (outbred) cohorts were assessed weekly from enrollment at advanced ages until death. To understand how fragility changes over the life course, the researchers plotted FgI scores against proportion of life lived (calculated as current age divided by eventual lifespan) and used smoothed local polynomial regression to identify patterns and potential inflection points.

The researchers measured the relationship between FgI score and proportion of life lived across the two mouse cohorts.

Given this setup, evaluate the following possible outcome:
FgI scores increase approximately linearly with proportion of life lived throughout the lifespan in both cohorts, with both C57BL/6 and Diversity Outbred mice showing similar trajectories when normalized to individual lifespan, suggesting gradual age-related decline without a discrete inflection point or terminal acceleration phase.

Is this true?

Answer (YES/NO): NO